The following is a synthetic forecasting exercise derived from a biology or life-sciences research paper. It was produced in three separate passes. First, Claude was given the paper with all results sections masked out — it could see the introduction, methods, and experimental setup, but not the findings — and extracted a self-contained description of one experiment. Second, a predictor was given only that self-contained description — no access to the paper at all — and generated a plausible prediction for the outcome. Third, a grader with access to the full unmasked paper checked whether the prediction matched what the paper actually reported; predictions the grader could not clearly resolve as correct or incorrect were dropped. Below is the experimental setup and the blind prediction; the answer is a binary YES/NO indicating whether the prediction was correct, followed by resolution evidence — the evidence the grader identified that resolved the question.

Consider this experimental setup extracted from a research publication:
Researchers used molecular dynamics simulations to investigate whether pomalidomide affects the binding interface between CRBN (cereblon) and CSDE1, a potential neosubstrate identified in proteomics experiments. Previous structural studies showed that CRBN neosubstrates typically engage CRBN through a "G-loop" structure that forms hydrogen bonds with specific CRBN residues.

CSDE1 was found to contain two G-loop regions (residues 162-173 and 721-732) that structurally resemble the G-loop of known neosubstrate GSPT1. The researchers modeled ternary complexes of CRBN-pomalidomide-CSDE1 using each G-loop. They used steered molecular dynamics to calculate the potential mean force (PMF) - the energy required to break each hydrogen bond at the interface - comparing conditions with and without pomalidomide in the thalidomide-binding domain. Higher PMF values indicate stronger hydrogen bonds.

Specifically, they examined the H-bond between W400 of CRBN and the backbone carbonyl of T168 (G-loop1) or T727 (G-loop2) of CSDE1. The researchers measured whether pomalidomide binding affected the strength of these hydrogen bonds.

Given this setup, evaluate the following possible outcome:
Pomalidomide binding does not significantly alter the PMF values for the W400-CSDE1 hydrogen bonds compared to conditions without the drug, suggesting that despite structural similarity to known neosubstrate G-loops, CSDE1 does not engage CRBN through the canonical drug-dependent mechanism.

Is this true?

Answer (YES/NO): NO